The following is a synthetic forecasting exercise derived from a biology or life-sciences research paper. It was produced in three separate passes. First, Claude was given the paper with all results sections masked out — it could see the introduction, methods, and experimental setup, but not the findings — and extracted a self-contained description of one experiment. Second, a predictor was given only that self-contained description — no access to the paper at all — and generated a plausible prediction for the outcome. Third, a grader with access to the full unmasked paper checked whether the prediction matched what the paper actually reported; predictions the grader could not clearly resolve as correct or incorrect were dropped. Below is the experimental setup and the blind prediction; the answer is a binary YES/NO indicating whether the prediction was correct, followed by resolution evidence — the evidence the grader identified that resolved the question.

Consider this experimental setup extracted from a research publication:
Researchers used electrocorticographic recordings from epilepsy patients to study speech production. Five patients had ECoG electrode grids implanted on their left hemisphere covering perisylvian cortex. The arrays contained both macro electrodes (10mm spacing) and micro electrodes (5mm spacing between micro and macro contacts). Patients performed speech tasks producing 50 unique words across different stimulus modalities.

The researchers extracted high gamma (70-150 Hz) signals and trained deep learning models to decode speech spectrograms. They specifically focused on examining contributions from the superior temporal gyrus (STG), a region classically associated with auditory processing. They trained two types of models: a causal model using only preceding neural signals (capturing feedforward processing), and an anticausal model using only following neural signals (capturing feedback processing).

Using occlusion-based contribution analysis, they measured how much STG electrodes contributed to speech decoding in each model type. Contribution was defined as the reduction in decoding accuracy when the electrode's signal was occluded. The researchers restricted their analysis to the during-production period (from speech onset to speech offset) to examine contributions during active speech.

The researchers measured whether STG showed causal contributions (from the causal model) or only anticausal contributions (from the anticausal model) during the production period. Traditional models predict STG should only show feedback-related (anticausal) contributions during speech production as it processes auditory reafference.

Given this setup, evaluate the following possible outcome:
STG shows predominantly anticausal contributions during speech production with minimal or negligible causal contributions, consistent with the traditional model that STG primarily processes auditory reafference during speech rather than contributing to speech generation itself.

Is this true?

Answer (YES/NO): NO